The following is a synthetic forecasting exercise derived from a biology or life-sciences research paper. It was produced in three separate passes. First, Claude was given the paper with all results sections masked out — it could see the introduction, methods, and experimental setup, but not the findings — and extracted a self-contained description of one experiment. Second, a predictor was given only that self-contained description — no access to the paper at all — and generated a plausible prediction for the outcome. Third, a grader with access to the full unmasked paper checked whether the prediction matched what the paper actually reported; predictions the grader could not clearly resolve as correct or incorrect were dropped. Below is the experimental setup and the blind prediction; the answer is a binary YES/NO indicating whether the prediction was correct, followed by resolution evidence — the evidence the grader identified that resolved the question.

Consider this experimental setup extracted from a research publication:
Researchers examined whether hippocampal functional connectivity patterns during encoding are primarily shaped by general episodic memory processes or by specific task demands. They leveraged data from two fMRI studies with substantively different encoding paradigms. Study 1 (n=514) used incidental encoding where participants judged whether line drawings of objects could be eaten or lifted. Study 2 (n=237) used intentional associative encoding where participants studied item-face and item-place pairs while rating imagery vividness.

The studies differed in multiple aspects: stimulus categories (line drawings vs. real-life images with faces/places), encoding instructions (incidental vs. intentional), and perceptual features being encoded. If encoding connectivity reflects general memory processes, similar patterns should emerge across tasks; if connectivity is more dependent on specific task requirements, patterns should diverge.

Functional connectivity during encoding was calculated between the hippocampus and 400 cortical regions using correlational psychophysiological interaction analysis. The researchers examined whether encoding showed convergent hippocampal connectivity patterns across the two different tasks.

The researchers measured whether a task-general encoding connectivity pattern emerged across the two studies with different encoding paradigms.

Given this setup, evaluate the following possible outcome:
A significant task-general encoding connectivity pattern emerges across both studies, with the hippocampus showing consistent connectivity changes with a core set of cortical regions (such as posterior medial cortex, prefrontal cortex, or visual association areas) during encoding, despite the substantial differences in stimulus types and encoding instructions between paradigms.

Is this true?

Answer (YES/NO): NO